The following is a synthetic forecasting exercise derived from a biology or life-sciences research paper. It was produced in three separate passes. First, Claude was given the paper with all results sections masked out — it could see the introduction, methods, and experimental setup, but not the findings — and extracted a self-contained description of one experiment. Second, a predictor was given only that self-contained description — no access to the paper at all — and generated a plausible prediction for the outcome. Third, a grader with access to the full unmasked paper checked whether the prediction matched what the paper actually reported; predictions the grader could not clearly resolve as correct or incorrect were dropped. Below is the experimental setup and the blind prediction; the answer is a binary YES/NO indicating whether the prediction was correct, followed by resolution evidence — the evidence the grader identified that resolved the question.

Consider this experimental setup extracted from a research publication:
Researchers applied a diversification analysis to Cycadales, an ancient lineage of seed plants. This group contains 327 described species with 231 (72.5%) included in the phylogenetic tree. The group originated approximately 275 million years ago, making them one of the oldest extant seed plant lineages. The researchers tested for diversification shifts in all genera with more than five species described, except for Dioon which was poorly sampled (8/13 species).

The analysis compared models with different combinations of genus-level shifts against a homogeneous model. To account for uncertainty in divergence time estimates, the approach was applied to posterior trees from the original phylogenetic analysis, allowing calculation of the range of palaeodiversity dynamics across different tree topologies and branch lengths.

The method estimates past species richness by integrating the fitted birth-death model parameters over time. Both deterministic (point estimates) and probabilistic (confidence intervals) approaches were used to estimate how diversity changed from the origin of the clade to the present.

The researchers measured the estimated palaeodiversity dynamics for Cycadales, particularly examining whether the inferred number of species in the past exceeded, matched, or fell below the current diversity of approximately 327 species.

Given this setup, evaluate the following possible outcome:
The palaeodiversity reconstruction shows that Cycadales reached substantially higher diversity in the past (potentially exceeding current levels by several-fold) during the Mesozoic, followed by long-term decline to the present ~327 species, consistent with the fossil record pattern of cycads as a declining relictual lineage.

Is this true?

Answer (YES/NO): NO